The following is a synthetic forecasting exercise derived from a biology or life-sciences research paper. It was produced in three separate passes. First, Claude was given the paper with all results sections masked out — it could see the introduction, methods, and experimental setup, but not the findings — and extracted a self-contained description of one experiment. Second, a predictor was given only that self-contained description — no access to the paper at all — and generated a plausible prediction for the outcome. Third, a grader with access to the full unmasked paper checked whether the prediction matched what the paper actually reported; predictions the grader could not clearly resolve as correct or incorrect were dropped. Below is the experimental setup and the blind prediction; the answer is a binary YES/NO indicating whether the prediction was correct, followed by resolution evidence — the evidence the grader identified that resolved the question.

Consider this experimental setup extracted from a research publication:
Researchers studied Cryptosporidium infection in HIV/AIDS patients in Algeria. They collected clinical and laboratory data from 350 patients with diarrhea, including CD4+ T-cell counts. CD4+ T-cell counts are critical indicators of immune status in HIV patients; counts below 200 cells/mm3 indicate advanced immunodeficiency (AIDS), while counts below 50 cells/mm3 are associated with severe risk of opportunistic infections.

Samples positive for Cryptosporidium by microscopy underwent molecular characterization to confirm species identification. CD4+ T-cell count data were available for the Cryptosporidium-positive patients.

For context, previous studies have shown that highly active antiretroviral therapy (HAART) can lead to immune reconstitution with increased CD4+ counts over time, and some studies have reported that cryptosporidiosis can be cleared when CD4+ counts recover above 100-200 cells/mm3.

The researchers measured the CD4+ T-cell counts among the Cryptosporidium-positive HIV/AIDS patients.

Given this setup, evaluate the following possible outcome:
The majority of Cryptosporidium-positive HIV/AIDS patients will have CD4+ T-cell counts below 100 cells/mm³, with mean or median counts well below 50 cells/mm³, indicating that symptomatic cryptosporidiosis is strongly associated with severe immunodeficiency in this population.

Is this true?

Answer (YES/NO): NO